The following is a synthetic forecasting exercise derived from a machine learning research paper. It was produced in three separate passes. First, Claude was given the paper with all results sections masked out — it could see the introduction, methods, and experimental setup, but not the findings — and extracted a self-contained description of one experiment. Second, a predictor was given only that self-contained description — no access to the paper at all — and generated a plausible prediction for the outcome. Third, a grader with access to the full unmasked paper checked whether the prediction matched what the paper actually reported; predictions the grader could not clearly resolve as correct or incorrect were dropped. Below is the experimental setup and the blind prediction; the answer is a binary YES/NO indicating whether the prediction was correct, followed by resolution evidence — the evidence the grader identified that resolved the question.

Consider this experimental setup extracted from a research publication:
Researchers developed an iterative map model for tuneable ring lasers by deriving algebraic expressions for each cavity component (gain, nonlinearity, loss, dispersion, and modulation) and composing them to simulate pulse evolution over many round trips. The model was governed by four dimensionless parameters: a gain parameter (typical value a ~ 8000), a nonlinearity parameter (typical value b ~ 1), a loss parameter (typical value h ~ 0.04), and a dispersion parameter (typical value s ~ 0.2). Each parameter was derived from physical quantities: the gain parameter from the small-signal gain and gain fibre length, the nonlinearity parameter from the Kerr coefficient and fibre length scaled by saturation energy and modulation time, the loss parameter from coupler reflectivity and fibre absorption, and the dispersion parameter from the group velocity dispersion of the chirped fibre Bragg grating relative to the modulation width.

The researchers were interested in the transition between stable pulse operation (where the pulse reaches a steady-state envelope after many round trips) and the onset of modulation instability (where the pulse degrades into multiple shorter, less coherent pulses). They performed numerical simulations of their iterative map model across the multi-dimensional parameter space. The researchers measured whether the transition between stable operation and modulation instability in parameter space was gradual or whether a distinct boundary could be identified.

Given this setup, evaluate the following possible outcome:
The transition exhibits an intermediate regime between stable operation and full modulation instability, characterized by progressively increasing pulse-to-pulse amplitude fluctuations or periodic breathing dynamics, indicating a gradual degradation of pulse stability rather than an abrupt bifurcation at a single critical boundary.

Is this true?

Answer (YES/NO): NO